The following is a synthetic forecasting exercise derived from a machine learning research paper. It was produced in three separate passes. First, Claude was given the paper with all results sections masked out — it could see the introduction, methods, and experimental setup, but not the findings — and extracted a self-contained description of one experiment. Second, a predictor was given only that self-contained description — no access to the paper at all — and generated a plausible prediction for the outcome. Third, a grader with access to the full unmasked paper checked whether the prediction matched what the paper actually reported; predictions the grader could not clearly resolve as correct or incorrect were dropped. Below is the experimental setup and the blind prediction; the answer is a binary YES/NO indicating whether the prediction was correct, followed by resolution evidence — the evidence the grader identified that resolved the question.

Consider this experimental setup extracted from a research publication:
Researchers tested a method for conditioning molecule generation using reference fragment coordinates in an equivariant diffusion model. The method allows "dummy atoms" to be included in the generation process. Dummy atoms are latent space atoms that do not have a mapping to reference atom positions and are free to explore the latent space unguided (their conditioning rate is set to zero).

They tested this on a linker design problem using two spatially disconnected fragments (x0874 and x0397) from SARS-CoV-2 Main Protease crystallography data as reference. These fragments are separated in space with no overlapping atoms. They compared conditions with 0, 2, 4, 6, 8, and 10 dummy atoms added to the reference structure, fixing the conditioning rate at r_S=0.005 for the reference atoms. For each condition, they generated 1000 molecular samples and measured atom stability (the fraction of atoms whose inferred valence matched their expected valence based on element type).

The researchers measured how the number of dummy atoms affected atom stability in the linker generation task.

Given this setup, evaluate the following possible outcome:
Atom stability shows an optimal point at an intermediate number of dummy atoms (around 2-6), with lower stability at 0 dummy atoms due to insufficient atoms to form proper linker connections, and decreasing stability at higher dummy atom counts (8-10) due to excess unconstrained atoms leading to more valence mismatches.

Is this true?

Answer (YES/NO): NO